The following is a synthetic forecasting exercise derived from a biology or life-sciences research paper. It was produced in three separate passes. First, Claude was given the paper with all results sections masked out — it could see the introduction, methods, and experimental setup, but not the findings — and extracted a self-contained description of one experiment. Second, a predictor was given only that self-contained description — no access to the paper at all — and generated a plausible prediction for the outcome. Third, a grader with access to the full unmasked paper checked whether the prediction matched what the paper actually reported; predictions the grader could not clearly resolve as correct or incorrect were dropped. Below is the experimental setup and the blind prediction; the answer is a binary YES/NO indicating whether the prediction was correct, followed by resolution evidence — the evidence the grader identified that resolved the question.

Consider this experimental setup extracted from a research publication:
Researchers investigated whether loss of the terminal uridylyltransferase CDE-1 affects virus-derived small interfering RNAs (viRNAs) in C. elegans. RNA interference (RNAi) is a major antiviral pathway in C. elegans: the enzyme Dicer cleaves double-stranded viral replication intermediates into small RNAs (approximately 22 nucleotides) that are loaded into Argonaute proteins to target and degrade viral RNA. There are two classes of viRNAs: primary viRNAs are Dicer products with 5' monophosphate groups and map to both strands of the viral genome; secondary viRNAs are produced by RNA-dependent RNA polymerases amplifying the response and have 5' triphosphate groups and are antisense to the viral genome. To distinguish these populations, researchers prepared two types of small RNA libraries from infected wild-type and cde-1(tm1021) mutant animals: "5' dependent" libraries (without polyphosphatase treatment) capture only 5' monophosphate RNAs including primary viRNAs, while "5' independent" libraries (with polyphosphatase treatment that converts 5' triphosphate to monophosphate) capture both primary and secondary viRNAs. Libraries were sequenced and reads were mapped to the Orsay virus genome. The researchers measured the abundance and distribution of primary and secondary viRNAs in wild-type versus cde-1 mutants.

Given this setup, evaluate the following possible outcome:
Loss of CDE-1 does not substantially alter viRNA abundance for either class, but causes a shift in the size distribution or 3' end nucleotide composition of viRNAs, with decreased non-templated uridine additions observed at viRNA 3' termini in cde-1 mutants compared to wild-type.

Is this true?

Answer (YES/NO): NO